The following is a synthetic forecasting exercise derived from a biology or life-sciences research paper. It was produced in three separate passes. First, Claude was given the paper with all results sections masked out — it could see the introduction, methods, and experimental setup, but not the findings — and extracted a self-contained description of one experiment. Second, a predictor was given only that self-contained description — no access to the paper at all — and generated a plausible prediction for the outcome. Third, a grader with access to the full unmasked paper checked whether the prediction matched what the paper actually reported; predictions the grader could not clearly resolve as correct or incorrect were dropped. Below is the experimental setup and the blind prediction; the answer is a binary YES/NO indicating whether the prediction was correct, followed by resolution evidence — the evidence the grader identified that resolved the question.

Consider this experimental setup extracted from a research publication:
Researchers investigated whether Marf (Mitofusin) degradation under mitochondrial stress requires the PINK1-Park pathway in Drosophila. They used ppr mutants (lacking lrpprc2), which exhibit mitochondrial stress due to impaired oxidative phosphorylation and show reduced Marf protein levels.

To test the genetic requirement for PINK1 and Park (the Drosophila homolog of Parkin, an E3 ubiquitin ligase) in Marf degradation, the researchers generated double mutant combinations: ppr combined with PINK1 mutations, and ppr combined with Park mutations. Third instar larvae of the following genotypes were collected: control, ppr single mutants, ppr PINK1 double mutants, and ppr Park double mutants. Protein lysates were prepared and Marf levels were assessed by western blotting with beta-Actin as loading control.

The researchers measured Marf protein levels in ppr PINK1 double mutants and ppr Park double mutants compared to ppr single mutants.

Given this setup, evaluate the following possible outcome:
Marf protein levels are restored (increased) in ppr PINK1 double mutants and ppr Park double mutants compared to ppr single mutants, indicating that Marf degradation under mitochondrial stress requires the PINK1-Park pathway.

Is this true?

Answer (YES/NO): YES